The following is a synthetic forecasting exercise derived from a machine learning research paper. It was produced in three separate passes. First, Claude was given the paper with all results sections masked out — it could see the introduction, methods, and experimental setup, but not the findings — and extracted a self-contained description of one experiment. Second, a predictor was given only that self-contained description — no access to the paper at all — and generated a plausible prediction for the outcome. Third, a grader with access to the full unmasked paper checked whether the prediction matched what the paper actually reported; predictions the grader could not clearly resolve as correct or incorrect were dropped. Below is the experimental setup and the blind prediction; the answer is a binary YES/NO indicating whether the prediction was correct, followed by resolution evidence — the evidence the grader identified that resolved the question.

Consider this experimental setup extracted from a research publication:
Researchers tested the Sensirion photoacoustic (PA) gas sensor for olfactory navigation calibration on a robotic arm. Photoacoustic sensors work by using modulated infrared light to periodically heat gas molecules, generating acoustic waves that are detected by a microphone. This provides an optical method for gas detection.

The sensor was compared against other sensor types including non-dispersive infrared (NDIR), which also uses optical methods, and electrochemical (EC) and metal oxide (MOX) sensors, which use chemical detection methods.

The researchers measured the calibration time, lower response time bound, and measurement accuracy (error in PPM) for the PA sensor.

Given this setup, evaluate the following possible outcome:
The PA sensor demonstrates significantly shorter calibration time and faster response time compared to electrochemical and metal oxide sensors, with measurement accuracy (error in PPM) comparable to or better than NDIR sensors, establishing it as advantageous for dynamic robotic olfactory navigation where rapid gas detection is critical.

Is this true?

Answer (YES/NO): NO